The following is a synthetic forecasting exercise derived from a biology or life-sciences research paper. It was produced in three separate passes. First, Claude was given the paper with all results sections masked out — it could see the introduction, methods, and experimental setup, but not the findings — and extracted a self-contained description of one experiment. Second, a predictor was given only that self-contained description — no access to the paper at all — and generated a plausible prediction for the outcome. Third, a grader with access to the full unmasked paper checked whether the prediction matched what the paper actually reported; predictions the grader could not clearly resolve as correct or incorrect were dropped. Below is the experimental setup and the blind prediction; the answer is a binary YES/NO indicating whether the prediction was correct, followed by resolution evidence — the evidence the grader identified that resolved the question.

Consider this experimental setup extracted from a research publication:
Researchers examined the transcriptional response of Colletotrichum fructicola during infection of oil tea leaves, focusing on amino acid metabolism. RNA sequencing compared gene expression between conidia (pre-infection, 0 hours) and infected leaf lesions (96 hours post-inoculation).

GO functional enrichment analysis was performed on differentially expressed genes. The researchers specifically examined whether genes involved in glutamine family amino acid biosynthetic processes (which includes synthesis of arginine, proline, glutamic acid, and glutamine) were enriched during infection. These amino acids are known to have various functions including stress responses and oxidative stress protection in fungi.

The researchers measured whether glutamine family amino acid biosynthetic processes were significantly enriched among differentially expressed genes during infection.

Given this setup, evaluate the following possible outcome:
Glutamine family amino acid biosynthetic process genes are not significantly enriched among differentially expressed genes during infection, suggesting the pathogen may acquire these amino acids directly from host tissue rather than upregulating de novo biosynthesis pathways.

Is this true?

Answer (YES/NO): NO